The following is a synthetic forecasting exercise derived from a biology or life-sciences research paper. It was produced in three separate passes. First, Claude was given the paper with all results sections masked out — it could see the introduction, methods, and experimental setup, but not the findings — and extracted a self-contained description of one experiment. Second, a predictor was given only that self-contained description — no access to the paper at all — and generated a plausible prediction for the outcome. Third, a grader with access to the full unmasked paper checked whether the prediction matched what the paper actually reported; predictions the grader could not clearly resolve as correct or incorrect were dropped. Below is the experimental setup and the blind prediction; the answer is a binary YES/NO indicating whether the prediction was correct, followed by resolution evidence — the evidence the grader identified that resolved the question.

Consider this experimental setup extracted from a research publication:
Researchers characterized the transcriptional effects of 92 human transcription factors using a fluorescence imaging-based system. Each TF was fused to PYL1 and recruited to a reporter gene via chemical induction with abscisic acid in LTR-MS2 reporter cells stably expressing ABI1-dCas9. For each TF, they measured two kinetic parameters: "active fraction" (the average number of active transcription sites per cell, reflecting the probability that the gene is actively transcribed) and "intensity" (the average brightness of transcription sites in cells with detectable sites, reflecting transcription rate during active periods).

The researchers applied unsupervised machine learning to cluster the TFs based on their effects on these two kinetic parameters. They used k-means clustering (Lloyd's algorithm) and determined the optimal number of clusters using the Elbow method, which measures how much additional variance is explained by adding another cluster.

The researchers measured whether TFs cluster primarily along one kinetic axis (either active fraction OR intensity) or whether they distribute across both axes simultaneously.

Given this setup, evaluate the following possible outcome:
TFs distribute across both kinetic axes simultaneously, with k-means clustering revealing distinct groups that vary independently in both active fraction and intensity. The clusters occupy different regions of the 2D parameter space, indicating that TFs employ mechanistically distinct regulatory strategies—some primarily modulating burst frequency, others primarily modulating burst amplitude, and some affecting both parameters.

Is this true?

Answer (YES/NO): YES